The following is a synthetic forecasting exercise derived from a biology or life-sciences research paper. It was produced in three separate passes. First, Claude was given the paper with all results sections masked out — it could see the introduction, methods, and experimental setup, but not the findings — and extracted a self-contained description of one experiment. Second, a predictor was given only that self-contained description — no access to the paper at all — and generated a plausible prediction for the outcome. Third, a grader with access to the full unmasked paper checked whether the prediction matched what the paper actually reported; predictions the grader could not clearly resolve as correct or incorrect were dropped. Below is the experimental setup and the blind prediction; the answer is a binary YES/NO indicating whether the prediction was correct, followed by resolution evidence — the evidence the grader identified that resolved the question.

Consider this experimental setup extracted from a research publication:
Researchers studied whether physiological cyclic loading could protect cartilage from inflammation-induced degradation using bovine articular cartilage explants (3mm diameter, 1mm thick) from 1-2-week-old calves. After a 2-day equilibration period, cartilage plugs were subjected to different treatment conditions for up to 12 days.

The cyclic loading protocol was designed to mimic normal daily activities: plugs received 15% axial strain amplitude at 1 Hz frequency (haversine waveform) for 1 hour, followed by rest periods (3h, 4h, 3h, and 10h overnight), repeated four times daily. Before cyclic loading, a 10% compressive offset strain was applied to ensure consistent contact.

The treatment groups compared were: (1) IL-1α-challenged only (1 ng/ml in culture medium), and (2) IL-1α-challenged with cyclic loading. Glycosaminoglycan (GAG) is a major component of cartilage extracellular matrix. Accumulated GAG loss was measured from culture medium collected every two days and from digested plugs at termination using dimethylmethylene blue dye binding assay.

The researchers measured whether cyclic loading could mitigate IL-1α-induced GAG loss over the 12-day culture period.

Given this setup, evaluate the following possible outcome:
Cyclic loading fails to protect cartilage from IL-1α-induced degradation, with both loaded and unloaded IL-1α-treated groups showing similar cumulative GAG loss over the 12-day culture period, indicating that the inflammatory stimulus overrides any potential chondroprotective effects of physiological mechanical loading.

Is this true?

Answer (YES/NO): NO